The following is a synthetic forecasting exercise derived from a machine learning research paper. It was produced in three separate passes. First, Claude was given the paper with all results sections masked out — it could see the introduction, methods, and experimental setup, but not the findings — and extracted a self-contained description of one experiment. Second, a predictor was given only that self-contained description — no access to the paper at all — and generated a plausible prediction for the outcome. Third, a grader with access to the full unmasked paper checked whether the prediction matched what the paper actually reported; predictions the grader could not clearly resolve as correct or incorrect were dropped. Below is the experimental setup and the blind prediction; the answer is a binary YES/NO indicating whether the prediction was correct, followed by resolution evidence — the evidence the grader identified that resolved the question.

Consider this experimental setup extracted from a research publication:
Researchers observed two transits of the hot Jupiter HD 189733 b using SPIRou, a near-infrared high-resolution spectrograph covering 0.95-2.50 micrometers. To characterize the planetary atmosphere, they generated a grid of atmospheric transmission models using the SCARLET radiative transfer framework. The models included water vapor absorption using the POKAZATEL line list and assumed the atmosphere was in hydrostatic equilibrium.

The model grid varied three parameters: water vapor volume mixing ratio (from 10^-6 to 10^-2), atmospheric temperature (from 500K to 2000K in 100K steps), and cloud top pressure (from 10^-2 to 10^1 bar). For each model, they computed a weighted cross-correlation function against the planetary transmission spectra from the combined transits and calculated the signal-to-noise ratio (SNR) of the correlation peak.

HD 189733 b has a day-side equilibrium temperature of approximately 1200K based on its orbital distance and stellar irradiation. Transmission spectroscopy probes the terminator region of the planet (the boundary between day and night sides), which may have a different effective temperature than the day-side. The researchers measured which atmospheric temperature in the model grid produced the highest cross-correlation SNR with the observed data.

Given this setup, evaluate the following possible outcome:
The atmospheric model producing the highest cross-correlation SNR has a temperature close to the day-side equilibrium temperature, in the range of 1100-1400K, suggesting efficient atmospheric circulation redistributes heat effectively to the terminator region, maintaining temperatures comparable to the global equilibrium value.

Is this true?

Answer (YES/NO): NO